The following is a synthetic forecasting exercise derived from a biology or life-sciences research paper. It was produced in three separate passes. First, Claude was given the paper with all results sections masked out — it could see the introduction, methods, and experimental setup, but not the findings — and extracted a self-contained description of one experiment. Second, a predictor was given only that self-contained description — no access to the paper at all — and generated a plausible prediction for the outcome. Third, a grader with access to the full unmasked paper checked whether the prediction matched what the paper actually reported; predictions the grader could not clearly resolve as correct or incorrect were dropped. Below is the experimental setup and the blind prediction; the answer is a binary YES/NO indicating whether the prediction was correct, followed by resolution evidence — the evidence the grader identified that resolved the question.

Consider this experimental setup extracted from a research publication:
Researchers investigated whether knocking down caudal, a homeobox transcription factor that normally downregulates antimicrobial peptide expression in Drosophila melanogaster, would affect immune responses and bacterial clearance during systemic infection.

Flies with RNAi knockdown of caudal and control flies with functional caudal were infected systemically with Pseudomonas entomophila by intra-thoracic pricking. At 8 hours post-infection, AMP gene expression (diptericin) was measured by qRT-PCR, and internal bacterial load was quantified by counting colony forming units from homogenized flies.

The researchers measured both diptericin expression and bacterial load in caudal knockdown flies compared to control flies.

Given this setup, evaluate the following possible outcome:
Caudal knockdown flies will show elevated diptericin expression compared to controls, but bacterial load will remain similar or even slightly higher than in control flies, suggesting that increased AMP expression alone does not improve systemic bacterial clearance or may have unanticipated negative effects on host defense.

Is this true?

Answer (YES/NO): NO